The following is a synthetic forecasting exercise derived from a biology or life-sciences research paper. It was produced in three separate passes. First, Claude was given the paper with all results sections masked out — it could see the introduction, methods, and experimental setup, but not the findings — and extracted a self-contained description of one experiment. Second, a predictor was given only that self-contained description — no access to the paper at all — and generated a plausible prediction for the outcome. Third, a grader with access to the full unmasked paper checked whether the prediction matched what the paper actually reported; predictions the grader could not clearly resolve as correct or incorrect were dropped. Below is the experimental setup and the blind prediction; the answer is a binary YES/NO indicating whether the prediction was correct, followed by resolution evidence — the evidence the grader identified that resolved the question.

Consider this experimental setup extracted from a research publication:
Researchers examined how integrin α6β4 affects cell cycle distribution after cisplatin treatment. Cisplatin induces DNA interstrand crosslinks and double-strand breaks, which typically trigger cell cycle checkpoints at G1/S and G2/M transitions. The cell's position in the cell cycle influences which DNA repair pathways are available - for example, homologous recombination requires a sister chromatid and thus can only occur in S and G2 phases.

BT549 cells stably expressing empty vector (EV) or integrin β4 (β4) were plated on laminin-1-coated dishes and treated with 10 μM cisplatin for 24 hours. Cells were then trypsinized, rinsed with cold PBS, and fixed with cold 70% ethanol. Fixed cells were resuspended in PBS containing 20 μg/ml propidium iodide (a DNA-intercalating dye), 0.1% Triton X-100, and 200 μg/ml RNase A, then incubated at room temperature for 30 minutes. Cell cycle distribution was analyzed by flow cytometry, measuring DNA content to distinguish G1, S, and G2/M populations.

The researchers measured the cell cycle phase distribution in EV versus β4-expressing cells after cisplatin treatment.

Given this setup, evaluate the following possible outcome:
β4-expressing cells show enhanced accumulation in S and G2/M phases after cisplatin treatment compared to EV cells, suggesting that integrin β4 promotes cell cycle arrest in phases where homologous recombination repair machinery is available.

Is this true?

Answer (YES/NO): NO